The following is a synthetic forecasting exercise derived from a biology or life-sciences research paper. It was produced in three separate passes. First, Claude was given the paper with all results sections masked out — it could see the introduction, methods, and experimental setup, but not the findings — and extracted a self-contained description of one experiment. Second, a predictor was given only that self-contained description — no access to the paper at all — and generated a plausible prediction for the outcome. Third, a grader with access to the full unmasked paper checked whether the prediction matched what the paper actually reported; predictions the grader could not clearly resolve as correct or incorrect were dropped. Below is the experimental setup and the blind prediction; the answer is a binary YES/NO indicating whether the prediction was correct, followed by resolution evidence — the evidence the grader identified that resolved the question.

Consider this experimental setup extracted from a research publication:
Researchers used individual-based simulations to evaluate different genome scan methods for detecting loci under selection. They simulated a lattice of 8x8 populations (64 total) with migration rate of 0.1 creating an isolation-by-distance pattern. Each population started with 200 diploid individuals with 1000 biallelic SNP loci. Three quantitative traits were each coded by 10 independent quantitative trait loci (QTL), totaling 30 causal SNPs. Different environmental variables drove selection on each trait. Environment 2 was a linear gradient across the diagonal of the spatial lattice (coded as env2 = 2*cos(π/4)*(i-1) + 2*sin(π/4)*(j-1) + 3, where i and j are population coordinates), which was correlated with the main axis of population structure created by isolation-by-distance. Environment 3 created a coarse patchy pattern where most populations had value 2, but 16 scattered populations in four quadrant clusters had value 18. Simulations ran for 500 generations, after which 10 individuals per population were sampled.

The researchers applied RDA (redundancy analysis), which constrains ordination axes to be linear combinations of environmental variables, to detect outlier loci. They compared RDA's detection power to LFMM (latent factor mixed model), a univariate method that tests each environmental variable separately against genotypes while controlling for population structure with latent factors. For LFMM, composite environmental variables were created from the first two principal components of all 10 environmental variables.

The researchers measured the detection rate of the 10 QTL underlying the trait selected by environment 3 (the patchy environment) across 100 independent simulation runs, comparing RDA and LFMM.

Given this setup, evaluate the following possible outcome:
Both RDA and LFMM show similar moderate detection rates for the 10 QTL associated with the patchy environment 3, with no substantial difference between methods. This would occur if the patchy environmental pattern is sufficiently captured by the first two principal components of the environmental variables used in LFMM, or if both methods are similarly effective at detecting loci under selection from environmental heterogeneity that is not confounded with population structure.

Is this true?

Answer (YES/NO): NO